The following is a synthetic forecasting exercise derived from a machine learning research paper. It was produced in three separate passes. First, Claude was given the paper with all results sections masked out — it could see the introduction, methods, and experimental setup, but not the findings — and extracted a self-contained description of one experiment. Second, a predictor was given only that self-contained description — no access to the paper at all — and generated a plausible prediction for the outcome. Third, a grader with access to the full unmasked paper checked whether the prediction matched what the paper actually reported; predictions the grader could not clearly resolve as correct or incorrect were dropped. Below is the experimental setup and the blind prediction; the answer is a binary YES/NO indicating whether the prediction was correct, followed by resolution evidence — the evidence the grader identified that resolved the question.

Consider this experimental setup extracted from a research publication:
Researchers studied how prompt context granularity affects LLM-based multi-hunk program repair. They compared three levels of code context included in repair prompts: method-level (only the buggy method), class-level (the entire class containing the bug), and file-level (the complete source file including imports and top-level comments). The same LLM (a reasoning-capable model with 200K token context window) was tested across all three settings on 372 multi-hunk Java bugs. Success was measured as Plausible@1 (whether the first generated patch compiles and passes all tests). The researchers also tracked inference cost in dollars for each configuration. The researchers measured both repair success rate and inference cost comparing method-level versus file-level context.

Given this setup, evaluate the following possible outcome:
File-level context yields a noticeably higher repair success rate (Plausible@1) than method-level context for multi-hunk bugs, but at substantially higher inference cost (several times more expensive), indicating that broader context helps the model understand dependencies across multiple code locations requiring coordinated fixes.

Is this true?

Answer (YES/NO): NO